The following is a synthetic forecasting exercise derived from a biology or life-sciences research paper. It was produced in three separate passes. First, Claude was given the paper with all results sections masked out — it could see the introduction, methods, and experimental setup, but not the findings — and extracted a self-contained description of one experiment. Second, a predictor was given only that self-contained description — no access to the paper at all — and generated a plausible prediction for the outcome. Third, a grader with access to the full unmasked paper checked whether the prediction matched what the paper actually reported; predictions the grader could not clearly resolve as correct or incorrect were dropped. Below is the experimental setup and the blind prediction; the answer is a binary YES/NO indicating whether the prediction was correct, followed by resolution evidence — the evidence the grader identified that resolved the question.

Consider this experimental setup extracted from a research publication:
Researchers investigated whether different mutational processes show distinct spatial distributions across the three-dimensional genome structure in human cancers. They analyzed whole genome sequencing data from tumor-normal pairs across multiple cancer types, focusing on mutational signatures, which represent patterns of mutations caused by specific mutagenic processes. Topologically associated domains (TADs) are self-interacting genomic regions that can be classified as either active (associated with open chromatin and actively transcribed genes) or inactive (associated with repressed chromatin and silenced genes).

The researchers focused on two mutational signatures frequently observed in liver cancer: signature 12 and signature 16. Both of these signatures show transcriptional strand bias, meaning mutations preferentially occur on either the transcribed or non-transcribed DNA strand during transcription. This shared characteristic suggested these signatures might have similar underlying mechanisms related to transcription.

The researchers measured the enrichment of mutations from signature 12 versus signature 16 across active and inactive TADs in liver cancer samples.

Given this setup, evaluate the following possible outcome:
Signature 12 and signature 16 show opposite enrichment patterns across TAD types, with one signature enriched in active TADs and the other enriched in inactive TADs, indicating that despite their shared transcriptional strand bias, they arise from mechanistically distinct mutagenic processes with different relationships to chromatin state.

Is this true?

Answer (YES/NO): NO